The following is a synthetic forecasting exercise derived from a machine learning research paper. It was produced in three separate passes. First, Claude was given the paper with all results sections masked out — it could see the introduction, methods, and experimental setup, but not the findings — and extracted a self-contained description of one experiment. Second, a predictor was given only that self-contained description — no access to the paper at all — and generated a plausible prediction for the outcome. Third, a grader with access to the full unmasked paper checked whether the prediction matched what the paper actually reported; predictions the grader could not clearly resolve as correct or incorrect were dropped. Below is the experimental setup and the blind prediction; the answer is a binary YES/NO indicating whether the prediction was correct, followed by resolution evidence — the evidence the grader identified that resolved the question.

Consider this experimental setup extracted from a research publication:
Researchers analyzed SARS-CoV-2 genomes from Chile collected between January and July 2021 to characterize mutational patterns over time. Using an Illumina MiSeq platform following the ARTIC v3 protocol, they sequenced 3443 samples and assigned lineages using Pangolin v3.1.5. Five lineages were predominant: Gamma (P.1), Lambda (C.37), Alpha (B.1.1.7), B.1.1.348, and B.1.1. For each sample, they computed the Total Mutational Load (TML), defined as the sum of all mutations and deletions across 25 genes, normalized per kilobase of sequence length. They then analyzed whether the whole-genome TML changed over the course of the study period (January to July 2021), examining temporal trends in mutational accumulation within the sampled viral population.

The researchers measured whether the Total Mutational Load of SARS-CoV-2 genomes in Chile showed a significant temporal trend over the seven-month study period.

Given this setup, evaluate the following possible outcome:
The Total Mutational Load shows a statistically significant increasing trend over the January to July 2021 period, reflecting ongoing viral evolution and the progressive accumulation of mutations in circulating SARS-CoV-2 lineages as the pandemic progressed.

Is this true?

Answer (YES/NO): NO